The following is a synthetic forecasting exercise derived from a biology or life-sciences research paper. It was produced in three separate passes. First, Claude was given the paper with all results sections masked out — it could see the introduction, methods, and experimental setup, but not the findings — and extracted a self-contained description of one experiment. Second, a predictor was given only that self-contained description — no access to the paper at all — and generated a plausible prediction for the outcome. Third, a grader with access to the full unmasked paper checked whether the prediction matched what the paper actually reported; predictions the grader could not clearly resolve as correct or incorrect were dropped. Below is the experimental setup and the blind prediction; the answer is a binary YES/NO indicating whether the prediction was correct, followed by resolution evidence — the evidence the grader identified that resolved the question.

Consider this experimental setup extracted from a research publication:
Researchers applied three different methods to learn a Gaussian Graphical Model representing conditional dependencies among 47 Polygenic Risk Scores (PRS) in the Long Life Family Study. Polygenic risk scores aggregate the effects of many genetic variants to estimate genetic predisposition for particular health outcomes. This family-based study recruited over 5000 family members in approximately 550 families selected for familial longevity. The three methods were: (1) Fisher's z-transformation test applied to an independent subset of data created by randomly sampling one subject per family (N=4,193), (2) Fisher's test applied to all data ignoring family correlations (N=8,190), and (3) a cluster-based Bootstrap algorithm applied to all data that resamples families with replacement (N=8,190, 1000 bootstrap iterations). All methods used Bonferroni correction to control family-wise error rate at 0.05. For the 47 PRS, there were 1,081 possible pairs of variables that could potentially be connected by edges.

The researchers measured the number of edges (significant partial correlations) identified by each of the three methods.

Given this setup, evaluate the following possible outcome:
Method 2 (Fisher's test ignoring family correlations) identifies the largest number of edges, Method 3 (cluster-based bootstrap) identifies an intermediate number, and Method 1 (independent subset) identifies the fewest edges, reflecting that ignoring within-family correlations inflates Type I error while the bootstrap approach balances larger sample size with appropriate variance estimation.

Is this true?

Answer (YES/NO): YES